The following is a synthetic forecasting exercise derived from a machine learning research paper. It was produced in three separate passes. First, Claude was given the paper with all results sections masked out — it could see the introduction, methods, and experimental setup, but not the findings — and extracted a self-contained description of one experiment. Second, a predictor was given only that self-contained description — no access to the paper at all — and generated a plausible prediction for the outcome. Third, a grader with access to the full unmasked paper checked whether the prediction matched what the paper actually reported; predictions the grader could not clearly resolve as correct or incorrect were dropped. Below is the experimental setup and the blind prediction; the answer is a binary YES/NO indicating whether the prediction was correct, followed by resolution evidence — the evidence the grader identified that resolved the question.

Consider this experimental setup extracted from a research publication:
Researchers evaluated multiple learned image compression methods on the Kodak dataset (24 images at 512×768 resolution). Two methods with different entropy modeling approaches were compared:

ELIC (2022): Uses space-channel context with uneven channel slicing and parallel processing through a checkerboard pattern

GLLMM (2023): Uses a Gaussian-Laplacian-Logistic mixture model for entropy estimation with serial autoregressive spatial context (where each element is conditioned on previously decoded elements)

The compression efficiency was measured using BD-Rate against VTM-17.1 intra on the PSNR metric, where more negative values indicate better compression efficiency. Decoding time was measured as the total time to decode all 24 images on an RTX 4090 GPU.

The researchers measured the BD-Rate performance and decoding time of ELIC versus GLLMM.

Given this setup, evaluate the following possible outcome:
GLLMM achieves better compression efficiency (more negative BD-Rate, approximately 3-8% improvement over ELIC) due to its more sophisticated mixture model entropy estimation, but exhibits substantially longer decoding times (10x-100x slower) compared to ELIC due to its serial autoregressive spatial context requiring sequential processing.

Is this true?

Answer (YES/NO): NO